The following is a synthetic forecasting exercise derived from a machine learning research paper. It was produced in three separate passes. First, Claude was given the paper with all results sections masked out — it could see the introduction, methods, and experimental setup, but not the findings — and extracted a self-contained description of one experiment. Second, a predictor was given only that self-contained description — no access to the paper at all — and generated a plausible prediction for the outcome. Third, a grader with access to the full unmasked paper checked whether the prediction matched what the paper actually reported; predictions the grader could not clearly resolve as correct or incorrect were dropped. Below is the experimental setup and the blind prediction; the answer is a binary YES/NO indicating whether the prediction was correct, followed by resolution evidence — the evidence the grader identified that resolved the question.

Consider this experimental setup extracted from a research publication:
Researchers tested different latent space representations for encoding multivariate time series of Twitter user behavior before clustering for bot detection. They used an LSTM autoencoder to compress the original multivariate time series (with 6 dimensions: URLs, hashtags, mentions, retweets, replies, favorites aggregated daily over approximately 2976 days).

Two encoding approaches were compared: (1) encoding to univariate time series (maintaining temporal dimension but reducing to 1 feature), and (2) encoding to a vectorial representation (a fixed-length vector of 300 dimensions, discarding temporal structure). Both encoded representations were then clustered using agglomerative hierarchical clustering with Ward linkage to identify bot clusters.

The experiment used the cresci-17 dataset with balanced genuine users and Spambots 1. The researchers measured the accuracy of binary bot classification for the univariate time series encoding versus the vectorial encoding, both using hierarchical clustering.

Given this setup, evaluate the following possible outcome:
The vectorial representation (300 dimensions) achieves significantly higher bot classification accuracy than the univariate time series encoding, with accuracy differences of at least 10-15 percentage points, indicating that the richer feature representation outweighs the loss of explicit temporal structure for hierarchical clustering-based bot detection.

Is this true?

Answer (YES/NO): NO